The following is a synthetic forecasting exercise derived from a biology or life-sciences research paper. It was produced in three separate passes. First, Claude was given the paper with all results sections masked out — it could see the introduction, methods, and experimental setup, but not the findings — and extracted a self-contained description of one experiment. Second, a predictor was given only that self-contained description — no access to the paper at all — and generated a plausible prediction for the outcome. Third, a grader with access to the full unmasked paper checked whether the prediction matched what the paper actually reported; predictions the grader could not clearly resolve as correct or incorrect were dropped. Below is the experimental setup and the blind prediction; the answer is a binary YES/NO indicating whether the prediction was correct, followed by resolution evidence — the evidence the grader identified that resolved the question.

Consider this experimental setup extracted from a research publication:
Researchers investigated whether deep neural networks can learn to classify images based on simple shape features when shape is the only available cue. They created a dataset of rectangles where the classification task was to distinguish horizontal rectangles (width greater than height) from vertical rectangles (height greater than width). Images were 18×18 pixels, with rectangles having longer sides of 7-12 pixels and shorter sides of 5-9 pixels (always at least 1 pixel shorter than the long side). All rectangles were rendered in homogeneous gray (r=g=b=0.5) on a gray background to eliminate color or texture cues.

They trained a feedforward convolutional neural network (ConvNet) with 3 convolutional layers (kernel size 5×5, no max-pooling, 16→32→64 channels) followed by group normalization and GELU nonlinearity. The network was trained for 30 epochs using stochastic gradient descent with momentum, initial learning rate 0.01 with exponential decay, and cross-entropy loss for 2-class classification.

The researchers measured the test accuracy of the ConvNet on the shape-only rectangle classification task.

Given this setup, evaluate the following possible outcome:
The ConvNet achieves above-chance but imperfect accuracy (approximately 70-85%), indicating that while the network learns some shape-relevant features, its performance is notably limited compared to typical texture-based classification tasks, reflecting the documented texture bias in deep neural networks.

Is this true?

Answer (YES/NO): NO